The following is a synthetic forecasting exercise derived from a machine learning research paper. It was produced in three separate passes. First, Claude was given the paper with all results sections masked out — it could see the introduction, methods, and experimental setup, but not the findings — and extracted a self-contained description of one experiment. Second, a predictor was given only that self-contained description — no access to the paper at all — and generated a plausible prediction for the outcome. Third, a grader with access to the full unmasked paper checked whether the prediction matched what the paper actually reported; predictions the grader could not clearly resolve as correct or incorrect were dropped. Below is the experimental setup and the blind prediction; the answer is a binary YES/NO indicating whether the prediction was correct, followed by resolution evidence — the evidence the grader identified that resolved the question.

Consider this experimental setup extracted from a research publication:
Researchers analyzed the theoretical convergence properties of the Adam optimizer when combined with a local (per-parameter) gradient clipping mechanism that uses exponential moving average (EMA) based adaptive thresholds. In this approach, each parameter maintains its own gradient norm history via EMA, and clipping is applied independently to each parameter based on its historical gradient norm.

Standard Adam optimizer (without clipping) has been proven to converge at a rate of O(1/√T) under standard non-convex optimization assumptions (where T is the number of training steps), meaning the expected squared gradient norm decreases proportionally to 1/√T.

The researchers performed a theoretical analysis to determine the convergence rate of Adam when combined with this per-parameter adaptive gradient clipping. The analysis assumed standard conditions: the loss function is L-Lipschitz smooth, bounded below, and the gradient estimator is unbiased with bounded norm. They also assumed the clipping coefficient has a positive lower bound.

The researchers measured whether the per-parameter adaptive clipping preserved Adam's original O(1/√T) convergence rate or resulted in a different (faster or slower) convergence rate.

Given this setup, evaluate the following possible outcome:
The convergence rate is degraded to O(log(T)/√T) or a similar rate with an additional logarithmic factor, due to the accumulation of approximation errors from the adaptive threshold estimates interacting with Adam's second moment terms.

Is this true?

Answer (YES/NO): NO